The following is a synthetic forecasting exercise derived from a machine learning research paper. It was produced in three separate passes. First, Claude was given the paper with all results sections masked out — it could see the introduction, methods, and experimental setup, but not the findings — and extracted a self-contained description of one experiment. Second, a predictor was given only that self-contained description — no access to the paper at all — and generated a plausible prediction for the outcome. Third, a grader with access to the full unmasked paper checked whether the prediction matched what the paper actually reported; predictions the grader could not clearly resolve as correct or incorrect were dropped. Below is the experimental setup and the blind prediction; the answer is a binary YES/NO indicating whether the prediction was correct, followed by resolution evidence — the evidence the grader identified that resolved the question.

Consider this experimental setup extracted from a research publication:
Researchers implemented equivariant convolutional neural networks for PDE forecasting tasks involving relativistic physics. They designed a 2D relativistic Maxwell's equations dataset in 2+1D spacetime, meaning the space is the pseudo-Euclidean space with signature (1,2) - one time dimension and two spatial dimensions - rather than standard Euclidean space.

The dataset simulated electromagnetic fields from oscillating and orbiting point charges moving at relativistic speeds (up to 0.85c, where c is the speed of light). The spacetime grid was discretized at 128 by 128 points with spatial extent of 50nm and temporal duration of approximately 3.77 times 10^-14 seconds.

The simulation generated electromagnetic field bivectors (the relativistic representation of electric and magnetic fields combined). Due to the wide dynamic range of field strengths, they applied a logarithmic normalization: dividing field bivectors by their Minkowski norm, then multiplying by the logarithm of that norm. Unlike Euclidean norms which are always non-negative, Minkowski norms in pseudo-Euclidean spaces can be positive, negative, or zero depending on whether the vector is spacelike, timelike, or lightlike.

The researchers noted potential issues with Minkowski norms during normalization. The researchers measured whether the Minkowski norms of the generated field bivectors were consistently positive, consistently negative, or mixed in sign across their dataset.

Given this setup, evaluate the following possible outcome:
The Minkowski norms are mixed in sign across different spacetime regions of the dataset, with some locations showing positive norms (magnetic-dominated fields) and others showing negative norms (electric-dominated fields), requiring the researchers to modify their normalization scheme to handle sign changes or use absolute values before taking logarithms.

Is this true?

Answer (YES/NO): NO